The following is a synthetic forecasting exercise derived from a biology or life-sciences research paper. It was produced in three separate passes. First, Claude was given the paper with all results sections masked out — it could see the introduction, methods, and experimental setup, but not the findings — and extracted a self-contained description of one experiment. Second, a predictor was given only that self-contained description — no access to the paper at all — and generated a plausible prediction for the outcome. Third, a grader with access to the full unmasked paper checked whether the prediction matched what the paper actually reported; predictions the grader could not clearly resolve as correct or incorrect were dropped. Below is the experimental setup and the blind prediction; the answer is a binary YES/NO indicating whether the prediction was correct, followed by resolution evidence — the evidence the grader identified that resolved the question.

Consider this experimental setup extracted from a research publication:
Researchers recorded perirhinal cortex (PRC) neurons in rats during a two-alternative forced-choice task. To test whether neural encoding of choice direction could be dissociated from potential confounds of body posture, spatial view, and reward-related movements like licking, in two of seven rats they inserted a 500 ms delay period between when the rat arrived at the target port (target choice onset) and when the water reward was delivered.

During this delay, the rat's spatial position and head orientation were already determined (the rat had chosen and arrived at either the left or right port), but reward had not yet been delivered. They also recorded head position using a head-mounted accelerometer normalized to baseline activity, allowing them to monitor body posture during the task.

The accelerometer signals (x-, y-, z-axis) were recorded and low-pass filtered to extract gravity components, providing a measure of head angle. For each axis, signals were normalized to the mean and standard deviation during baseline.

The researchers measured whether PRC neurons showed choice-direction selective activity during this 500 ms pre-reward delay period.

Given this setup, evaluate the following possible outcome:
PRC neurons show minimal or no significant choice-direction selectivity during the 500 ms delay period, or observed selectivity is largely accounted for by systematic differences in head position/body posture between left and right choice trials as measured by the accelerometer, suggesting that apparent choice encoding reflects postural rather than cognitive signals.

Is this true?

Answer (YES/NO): NO